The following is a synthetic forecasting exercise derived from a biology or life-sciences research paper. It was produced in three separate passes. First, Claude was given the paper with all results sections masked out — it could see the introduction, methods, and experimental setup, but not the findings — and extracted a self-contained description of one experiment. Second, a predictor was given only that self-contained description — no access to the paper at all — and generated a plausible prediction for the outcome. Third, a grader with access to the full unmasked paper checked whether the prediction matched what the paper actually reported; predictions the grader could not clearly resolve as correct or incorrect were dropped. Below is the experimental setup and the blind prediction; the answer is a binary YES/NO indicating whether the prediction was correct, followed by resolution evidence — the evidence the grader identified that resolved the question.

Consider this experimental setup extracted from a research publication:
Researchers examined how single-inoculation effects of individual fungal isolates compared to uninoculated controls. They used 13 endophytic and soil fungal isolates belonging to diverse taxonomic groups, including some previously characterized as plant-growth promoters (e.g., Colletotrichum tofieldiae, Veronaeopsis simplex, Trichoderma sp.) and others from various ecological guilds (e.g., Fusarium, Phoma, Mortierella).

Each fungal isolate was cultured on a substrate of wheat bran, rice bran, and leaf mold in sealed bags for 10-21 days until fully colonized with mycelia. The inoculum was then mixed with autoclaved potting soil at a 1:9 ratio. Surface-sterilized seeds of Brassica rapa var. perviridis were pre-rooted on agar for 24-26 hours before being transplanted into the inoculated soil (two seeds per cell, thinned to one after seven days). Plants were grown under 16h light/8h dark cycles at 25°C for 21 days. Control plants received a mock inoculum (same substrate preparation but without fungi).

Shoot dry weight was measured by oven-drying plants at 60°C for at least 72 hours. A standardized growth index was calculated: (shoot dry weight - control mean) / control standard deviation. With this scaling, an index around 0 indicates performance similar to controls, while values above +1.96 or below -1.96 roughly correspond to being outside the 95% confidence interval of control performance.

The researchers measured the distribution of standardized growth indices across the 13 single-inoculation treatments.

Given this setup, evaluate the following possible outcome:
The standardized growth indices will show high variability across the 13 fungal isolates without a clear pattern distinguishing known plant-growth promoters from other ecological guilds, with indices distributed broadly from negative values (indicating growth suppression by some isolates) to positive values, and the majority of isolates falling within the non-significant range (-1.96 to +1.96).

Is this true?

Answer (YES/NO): NO